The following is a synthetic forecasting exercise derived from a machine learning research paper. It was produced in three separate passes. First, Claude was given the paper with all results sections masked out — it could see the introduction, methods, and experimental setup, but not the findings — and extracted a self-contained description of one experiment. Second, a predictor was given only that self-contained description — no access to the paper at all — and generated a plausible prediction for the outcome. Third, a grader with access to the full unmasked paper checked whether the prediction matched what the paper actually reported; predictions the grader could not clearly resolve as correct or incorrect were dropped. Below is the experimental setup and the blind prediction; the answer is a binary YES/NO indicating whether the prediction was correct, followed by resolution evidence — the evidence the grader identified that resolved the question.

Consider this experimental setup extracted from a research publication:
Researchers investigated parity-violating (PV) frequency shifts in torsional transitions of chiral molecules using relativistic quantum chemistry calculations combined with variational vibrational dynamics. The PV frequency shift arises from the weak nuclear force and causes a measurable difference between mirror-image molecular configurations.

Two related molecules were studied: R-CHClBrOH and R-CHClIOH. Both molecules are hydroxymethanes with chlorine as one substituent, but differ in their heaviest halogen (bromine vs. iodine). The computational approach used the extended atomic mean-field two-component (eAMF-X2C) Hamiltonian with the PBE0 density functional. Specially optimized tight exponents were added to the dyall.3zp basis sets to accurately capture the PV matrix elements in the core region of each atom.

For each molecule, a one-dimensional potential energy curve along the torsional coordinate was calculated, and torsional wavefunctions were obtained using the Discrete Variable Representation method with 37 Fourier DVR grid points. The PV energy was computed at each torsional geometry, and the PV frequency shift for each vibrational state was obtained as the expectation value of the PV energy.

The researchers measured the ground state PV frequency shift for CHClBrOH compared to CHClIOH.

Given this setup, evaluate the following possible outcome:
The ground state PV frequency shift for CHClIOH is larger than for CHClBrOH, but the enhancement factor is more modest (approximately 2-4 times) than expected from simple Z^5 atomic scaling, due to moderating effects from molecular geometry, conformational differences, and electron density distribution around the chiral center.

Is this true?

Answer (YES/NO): NO